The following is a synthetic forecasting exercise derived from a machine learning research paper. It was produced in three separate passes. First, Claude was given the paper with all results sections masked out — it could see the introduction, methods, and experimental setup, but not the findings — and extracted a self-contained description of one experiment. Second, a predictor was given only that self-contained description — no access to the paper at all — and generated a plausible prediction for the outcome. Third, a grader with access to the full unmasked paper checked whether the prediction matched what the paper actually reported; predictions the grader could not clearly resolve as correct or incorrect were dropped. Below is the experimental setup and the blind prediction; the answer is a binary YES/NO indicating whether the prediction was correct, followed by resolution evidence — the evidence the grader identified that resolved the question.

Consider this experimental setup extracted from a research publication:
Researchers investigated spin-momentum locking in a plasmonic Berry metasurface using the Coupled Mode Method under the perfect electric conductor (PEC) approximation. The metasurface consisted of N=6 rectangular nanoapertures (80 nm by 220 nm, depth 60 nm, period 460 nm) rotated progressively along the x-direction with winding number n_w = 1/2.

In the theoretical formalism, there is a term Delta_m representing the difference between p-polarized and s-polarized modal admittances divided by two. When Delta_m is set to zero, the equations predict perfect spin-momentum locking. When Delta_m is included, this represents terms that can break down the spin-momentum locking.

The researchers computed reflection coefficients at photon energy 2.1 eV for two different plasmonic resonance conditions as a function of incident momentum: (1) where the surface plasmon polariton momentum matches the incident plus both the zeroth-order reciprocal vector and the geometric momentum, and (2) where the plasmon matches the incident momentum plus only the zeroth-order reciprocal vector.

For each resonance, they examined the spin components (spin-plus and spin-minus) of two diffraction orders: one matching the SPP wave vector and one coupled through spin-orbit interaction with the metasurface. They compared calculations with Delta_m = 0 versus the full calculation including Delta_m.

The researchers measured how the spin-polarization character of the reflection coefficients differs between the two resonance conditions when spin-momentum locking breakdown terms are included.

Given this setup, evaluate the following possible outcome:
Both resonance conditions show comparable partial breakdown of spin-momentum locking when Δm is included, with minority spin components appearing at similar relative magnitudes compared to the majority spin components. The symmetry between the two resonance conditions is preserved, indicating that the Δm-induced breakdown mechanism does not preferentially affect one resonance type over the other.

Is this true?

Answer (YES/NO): YES